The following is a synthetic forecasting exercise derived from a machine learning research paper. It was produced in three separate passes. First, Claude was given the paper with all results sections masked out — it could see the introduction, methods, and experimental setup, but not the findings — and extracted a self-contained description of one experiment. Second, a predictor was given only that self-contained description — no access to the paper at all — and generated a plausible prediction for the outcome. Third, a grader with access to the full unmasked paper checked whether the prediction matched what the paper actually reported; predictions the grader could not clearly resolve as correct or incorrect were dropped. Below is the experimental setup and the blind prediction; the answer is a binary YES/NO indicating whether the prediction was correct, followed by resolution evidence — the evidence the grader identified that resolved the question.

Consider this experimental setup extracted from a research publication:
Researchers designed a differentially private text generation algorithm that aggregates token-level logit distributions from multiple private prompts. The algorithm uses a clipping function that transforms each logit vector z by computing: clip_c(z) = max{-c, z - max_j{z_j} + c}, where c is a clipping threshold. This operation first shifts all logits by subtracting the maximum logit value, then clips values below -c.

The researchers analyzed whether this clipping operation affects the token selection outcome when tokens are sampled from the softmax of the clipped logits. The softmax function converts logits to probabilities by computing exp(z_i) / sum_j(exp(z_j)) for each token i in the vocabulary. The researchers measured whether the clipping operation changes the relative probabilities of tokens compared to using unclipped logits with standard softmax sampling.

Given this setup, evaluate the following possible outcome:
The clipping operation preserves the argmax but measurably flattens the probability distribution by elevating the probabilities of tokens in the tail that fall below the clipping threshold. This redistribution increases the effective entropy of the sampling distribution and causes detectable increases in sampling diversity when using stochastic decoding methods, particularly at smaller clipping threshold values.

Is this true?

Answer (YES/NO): NO